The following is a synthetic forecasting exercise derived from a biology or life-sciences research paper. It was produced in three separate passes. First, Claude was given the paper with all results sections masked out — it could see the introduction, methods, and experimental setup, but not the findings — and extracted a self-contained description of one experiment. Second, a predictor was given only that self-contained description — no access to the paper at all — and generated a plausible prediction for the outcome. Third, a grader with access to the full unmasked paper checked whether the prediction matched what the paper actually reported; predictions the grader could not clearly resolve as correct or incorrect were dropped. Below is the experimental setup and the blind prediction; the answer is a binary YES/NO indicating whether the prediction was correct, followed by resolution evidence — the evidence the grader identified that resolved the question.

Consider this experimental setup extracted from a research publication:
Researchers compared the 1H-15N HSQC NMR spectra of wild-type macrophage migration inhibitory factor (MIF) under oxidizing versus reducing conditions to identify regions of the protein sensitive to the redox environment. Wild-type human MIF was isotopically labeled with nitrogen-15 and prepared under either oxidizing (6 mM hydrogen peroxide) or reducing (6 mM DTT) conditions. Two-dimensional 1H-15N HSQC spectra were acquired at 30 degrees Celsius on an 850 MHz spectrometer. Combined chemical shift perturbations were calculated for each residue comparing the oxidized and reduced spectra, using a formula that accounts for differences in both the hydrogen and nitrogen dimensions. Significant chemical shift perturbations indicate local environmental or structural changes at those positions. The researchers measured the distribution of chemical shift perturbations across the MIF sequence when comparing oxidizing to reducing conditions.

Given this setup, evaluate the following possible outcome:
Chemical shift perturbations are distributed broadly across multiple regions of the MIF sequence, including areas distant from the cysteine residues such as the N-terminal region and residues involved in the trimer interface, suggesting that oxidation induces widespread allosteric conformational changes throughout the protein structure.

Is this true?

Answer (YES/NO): YES